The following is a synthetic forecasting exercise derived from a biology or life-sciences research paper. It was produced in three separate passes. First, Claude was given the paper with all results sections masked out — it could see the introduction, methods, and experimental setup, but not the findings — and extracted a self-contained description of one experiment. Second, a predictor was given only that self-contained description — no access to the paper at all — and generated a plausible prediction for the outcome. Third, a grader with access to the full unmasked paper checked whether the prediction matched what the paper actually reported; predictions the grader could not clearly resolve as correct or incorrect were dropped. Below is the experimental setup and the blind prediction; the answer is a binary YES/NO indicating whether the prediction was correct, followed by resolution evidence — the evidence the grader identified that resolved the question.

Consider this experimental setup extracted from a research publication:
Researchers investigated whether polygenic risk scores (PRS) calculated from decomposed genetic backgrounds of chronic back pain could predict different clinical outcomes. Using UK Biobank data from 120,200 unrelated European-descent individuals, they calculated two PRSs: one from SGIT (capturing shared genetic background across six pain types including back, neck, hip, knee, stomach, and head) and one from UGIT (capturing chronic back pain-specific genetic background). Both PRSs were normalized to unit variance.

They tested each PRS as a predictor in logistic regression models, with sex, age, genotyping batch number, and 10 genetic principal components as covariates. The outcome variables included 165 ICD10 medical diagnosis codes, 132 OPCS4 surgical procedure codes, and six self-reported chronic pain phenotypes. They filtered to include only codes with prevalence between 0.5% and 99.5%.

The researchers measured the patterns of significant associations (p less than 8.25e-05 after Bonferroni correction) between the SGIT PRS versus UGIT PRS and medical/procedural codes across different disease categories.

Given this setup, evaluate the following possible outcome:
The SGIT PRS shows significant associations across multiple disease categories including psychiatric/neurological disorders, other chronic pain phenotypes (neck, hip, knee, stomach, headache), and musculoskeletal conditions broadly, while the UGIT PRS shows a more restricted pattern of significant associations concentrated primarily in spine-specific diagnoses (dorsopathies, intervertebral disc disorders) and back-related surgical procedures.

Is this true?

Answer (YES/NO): NO